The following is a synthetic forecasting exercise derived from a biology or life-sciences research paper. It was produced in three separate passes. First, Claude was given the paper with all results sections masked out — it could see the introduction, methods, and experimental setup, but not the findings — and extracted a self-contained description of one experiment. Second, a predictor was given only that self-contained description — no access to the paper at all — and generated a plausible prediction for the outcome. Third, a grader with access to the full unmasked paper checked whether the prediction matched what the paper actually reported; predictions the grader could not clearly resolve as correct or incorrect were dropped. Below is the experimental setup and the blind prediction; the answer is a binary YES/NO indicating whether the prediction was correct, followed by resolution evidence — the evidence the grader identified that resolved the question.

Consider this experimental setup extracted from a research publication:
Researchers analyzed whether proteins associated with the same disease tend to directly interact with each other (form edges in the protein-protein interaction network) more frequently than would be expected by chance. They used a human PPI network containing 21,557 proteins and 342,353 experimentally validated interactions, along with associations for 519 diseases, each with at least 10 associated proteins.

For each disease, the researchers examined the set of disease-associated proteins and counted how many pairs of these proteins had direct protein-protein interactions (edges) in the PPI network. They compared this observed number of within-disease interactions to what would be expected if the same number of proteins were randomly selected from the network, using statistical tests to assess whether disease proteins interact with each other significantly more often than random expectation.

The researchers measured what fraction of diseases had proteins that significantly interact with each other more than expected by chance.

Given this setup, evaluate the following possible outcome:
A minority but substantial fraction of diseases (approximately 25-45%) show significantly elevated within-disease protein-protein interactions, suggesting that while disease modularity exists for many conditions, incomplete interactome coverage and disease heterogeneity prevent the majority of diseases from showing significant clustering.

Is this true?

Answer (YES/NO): NO